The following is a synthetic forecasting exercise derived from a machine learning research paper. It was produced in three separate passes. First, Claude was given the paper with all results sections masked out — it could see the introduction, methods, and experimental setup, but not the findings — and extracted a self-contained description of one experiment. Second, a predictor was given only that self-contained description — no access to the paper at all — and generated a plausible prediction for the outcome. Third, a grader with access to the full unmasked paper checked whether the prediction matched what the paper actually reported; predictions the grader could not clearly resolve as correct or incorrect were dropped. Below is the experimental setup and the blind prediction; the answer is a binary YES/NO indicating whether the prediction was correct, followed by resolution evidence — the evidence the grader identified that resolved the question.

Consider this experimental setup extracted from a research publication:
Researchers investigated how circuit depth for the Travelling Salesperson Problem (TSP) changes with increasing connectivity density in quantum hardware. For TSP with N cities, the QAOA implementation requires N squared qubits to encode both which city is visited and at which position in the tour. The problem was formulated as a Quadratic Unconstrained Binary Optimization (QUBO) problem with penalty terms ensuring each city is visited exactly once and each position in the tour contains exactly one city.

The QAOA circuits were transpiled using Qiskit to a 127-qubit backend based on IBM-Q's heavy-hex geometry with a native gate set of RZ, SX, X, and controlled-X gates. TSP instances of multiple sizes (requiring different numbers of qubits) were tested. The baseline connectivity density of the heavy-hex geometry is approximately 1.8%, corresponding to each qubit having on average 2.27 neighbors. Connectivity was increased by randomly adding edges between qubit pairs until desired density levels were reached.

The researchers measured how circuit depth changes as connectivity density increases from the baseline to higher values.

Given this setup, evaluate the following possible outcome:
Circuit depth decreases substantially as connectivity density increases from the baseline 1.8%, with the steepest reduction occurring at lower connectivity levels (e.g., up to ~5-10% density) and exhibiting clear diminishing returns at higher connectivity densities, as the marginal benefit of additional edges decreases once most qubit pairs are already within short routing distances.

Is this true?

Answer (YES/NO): YES